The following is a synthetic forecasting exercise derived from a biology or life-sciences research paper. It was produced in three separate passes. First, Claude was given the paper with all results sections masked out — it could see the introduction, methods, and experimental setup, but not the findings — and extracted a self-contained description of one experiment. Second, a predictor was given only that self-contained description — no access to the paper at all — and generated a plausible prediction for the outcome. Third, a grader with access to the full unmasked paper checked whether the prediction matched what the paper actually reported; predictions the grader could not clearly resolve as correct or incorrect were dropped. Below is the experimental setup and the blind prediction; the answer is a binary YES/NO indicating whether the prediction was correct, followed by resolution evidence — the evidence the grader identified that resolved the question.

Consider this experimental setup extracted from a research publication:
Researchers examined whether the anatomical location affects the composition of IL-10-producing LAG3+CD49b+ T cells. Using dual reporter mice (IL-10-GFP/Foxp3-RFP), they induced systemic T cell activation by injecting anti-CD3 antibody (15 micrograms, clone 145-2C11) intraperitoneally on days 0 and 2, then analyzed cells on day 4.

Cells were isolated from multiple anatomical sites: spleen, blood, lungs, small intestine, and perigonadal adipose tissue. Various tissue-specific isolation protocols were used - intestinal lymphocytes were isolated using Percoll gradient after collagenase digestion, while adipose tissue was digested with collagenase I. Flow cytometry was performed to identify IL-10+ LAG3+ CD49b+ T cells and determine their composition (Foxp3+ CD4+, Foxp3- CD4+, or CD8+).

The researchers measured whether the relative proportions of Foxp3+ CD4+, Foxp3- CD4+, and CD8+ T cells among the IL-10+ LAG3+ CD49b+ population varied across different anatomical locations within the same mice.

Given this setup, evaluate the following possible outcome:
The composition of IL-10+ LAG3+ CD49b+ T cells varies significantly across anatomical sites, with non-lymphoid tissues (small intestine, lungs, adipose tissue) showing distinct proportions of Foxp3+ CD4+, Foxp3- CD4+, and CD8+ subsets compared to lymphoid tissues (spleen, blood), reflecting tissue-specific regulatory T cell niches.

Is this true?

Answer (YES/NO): NO